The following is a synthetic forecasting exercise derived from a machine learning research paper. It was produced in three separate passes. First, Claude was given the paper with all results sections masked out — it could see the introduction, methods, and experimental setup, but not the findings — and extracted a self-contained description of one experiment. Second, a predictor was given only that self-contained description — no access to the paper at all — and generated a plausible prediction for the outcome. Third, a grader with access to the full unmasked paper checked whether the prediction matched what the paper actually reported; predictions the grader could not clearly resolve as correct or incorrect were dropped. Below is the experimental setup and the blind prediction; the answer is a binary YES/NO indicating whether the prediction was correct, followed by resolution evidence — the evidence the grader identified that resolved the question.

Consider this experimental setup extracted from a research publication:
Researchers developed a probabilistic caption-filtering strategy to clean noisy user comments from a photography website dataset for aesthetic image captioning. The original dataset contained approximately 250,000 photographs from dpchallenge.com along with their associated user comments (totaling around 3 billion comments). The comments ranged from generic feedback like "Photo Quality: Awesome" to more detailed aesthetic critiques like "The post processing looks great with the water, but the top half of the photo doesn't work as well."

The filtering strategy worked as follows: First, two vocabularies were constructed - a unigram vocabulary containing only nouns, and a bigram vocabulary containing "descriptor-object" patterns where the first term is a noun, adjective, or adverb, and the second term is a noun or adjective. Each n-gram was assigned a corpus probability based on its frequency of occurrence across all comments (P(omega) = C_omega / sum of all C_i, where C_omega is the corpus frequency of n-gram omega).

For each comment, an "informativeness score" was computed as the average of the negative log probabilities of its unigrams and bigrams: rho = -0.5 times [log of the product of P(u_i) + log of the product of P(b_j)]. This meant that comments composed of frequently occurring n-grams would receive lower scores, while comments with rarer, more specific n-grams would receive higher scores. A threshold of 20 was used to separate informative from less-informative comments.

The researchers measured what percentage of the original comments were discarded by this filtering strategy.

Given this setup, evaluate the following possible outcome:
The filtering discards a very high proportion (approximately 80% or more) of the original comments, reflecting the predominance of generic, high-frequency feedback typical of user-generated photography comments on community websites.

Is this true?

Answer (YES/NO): NO